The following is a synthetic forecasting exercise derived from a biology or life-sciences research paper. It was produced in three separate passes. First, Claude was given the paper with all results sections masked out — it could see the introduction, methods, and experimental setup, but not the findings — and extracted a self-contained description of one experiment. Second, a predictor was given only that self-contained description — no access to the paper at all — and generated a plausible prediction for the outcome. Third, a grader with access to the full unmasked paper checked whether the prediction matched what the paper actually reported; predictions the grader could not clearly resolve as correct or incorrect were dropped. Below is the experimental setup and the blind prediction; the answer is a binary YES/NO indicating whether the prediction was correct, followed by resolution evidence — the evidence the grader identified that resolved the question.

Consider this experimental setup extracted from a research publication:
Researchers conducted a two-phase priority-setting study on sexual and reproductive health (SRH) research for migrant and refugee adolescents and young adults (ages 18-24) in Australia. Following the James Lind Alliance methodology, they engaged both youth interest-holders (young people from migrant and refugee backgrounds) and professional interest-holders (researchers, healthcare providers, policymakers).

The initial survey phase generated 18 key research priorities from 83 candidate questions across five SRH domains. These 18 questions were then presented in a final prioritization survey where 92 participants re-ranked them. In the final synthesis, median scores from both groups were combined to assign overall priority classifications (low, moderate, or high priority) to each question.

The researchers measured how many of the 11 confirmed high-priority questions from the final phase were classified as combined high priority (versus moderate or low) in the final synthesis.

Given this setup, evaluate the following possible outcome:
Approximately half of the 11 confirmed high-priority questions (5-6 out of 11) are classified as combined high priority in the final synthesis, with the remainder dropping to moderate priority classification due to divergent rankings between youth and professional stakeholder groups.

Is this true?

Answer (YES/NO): NO